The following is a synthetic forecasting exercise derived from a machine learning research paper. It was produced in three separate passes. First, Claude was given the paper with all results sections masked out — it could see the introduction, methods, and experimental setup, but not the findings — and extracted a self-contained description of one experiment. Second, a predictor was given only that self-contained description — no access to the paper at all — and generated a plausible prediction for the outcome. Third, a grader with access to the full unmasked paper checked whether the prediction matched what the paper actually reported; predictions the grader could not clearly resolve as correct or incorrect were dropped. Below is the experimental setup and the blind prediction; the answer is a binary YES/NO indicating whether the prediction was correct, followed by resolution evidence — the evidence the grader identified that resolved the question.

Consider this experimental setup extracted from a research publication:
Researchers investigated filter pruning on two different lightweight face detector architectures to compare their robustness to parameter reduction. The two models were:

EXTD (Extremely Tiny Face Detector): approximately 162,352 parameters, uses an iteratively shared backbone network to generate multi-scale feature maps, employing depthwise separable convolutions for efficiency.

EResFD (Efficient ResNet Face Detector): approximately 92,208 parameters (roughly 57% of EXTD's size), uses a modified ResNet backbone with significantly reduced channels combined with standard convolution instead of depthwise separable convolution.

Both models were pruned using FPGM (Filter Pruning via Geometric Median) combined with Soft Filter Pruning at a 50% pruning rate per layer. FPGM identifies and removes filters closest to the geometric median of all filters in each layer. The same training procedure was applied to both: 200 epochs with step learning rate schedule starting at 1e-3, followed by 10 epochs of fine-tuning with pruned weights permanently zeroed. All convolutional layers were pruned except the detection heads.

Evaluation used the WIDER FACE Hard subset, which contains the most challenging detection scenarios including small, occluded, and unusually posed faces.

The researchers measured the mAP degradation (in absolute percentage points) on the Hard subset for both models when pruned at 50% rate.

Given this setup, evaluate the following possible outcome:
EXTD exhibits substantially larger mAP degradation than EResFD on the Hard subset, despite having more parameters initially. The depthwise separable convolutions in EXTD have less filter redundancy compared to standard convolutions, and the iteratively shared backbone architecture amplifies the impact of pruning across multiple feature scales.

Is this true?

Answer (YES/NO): NO